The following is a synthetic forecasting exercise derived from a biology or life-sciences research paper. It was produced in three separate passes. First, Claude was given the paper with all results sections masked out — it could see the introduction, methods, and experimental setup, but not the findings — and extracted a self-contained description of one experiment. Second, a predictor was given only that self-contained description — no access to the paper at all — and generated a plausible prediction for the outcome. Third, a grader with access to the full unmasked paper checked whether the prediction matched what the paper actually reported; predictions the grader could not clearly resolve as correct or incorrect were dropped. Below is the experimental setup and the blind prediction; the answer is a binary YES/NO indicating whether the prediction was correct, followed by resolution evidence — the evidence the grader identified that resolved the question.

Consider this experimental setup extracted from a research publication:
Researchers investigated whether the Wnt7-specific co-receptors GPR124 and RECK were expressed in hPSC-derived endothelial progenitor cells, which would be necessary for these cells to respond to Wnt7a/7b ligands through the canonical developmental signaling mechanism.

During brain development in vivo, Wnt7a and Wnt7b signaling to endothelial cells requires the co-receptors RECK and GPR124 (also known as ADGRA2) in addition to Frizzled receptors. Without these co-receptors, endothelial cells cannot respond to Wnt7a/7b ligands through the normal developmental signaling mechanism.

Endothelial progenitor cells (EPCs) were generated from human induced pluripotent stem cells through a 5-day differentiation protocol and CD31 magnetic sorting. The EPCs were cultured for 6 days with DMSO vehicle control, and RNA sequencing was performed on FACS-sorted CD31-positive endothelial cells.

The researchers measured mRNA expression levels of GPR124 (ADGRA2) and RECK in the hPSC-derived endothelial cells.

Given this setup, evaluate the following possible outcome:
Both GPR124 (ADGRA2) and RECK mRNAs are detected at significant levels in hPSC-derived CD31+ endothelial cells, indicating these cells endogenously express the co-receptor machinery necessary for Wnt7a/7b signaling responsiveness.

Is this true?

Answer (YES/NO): YES